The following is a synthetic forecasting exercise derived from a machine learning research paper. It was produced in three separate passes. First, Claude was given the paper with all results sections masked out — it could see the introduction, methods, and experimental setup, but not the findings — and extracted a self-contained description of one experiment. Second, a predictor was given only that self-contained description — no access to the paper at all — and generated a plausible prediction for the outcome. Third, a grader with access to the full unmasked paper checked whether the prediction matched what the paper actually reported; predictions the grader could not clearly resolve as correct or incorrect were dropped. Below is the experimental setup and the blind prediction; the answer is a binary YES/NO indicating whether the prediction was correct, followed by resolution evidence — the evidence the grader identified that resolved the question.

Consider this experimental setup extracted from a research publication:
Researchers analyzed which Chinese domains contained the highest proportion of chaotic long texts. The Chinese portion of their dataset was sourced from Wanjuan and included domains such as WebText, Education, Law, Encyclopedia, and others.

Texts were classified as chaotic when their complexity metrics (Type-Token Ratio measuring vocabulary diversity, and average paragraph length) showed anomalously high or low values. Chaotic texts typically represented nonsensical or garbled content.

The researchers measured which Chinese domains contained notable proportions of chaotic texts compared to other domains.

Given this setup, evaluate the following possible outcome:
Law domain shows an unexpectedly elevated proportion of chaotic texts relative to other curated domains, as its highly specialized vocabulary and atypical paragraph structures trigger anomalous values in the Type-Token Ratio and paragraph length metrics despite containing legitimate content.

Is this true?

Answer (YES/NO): YES